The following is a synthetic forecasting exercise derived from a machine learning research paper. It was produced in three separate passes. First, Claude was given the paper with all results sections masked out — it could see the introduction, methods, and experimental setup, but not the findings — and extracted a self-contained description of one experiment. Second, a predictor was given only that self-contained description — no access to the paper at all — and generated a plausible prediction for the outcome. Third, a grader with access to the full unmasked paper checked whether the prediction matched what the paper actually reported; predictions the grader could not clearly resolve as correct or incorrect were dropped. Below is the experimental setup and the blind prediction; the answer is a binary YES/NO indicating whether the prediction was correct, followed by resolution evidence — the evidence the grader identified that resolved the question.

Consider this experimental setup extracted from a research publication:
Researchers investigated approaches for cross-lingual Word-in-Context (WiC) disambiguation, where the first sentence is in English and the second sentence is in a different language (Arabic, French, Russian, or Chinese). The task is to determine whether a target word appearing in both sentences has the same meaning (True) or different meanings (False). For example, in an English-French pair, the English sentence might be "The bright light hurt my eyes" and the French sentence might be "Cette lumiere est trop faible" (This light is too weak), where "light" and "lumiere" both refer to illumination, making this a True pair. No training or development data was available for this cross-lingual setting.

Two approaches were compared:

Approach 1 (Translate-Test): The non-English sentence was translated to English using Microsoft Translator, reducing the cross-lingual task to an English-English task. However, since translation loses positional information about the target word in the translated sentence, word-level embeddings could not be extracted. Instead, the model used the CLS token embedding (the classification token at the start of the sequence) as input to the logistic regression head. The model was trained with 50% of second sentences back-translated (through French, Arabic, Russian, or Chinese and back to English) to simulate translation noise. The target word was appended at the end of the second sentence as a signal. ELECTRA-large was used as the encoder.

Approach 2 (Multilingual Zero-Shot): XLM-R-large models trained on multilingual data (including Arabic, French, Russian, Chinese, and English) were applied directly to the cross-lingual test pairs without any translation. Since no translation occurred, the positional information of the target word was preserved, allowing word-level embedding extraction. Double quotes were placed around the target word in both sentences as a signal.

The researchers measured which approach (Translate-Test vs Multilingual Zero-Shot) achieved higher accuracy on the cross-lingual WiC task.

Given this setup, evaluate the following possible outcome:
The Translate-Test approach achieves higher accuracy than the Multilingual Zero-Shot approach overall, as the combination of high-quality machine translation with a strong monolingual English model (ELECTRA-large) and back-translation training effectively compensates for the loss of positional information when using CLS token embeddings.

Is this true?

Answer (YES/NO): NO